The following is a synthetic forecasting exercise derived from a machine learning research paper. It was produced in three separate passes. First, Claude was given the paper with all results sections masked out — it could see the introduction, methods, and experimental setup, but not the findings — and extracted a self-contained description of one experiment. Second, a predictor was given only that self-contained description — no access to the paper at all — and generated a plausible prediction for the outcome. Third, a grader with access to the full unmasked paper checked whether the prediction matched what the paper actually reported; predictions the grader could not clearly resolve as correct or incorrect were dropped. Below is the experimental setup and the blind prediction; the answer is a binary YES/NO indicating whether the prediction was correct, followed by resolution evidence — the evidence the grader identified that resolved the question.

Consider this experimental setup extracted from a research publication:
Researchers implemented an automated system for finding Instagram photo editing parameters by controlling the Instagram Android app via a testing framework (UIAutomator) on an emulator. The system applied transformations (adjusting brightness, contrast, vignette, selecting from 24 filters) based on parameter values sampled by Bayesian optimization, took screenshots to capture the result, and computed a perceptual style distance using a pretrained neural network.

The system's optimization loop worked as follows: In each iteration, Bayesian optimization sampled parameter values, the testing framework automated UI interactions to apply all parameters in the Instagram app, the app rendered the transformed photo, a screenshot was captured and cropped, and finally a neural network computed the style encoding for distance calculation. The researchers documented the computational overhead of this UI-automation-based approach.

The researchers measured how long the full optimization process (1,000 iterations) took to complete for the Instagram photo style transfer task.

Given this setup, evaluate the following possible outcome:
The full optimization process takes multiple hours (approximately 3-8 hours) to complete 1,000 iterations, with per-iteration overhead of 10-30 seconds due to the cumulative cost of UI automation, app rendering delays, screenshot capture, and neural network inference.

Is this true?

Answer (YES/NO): NO